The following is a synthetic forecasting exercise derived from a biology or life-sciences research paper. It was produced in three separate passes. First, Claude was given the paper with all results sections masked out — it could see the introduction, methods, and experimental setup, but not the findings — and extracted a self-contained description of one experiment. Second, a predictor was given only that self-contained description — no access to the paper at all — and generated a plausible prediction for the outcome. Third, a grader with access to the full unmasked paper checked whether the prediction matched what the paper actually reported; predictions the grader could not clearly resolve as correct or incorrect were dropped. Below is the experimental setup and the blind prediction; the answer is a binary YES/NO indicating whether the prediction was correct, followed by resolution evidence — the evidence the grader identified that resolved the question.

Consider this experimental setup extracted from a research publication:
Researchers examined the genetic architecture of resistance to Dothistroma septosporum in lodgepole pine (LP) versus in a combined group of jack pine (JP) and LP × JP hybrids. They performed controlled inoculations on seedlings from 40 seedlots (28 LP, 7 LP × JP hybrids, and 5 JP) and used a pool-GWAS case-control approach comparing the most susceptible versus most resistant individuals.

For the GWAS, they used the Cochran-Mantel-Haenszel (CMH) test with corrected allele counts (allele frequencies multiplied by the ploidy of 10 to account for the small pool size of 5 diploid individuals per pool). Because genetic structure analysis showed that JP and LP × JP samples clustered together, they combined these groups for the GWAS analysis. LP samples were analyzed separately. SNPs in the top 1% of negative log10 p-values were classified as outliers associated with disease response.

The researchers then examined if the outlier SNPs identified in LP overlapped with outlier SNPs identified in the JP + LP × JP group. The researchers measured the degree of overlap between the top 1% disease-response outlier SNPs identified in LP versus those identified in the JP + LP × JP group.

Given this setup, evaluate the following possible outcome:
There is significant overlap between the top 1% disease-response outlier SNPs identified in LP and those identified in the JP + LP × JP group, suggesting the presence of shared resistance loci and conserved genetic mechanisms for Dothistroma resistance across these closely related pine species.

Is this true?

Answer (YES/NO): NO